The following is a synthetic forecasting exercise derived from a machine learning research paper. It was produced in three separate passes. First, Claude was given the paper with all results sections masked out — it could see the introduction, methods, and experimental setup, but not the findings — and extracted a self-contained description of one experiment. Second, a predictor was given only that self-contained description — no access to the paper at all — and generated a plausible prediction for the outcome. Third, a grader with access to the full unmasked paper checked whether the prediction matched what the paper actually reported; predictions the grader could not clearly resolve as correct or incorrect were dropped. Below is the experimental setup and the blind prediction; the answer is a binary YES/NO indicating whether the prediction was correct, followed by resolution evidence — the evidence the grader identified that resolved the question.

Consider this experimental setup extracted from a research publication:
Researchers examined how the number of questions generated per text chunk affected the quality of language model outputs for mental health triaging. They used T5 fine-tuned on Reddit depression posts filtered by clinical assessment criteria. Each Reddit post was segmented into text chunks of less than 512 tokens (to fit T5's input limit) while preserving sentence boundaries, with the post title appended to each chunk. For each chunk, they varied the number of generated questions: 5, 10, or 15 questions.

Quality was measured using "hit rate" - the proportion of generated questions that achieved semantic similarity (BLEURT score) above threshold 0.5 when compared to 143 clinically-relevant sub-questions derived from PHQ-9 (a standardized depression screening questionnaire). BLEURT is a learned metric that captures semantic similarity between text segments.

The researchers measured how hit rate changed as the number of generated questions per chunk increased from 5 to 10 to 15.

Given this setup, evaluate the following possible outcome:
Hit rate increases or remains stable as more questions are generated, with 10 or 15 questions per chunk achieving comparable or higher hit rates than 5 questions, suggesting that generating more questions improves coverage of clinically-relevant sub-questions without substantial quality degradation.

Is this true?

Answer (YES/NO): YES